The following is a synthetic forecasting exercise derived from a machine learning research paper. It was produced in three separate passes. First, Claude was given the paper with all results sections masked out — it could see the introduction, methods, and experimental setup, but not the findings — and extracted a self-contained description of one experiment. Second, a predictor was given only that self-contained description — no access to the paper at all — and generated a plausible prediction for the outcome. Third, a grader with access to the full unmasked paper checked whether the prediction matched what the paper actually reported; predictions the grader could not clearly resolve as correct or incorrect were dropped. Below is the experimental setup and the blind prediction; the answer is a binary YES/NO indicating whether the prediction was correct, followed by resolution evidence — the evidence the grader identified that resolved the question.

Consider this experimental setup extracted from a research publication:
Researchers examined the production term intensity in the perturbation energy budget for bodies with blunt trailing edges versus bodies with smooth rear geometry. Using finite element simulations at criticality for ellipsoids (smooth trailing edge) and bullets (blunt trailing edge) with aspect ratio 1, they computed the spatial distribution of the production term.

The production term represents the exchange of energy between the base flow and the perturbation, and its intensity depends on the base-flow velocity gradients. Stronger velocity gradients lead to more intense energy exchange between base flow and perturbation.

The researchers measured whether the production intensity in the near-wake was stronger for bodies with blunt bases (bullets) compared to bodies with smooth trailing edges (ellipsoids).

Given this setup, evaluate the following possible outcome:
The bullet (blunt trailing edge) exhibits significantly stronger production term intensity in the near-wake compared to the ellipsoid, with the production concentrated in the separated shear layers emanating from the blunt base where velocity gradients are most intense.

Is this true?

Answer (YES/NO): YES